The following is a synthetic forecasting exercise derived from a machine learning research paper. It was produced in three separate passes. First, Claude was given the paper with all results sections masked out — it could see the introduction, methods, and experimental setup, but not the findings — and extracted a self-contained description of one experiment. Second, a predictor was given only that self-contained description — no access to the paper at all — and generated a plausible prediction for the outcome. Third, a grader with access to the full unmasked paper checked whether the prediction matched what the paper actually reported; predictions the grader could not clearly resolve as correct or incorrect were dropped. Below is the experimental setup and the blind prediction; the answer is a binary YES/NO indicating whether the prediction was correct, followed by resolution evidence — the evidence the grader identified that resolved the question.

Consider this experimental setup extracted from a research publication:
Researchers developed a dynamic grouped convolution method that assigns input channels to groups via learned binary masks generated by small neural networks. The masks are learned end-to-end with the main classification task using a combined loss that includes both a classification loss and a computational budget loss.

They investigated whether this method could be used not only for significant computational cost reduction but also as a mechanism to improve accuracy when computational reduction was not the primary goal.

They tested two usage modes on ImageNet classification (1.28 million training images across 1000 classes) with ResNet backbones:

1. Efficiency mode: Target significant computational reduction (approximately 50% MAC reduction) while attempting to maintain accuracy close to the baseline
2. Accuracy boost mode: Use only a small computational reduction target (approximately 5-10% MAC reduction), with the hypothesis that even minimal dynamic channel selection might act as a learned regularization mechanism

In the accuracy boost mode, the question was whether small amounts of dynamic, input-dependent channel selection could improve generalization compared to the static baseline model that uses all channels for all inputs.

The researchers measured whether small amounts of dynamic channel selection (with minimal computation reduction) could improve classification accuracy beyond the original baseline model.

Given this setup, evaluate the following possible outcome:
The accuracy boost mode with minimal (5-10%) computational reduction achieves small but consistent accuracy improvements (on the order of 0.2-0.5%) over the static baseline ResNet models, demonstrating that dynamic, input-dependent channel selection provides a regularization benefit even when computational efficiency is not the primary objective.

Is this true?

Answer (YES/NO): NO